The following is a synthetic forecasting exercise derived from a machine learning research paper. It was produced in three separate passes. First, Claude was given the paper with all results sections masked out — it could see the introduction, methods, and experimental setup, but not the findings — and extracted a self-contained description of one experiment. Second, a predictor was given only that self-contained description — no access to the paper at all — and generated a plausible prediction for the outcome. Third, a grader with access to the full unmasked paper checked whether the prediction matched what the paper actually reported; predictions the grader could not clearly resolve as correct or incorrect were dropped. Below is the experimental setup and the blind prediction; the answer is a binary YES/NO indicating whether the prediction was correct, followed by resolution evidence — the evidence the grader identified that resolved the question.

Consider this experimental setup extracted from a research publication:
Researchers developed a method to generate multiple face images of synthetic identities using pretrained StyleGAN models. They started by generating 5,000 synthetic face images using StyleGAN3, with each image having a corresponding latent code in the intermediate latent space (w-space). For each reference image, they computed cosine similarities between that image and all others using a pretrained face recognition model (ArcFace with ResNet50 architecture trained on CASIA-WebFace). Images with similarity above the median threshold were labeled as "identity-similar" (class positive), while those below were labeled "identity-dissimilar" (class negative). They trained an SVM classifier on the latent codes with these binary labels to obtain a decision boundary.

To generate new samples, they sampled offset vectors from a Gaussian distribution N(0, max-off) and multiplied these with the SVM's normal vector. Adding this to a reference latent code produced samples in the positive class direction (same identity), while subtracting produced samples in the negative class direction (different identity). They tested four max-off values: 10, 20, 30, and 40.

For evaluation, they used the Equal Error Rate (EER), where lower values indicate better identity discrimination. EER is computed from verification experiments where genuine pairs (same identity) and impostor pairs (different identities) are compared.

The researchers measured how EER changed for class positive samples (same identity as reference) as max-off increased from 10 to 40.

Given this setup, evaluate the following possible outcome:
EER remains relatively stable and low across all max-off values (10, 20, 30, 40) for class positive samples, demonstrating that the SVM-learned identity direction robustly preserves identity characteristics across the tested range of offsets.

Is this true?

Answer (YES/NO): NO